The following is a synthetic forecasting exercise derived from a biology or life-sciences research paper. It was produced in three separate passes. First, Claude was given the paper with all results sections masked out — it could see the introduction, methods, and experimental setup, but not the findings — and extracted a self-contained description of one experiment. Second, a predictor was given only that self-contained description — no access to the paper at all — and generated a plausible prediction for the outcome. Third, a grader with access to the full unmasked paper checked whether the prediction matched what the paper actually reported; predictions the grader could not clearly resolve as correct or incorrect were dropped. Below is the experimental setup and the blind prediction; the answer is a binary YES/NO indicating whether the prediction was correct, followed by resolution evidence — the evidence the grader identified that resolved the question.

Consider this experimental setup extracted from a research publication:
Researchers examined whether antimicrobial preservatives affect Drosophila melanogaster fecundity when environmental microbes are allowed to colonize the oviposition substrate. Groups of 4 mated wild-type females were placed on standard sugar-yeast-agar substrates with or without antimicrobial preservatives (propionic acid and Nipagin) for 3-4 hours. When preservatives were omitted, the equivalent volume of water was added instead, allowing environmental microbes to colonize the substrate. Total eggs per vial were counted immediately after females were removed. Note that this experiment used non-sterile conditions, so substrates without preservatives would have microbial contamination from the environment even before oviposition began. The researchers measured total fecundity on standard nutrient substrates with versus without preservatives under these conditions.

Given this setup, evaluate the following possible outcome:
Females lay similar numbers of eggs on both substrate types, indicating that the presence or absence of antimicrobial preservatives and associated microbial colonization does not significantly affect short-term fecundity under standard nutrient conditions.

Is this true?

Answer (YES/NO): NO